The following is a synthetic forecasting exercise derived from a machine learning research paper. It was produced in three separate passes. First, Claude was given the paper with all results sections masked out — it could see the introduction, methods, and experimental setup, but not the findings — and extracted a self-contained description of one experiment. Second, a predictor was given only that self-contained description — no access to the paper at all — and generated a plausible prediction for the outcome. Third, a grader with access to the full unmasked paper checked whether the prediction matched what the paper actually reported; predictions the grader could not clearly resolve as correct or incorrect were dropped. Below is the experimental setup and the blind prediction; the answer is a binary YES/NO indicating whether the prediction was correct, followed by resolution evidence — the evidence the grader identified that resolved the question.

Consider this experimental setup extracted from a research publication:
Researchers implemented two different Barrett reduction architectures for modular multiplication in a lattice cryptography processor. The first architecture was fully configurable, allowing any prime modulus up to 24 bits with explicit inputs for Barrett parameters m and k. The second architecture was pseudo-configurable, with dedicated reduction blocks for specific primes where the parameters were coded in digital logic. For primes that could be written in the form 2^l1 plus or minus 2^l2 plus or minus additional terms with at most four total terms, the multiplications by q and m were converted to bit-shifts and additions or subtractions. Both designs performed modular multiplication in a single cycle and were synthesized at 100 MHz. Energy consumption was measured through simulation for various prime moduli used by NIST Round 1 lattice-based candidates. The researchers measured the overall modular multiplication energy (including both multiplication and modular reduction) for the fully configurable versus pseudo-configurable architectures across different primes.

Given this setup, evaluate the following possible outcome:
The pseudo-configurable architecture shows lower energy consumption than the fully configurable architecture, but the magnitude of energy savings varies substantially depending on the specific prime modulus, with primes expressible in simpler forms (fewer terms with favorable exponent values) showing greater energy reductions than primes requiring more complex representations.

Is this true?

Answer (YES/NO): YES